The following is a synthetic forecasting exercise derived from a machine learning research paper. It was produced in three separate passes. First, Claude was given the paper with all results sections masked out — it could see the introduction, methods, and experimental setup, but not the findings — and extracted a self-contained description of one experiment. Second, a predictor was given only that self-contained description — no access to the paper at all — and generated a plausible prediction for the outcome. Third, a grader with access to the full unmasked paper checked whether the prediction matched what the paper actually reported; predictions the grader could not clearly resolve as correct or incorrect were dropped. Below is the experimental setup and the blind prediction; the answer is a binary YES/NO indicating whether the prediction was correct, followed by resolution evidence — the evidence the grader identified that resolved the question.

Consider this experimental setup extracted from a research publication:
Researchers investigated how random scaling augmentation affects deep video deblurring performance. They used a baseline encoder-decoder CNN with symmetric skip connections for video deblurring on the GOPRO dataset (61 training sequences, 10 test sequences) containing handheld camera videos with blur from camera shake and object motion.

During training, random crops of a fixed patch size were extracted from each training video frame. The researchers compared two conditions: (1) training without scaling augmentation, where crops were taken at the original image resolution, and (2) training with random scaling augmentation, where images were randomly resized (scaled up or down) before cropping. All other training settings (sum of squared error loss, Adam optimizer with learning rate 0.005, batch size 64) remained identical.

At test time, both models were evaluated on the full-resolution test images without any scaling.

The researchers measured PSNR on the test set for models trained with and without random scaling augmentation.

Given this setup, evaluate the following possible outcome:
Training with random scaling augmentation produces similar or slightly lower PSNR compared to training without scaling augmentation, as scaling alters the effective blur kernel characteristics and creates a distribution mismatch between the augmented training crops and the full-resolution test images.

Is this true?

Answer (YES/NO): YES